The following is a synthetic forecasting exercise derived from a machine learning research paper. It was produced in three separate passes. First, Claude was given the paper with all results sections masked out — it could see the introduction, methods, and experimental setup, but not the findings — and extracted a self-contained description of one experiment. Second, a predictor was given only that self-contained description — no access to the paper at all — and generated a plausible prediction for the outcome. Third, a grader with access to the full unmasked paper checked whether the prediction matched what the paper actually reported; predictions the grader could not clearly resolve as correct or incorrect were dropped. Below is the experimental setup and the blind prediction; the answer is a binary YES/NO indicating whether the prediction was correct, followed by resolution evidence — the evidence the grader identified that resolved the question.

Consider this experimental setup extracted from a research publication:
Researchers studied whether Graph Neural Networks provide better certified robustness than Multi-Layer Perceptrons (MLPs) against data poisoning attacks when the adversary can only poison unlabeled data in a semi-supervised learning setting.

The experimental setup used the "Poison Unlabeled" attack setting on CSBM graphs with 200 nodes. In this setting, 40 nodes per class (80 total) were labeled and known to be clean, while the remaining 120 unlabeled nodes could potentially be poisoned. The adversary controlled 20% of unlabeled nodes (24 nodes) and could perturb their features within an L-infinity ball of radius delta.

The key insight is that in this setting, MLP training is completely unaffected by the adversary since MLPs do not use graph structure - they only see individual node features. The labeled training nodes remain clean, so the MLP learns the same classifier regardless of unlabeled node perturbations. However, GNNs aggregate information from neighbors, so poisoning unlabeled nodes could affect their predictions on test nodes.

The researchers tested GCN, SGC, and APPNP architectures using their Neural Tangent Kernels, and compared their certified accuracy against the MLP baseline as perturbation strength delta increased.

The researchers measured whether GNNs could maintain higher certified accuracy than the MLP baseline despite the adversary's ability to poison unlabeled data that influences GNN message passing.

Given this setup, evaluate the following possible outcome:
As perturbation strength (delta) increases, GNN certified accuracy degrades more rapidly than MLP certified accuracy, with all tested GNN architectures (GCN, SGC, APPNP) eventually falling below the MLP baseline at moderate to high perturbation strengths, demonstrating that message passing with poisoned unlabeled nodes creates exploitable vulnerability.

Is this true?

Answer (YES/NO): NO